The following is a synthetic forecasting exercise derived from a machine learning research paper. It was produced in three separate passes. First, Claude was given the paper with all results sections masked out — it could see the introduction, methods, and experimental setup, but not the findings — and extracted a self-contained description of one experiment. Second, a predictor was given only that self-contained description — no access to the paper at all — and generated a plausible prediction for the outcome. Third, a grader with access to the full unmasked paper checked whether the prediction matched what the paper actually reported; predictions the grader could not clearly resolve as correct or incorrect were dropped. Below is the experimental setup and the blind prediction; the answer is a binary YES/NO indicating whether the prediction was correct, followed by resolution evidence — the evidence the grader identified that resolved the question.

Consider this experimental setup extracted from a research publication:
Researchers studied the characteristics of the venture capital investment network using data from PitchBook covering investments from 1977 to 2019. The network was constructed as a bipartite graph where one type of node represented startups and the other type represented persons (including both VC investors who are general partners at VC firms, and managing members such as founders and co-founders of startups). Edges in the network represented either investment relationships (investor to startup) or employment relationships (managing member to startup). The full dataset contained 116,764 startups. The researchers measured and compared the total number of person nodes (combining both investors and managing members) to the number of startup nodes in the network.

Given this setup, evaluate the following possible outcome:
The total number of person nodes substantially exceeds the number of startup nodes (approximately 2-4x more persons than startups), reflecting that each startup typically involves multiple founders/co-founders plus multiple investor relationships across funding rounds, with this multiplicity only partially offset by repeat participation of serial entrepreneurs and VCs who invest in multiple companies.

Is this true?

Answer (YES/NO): YES